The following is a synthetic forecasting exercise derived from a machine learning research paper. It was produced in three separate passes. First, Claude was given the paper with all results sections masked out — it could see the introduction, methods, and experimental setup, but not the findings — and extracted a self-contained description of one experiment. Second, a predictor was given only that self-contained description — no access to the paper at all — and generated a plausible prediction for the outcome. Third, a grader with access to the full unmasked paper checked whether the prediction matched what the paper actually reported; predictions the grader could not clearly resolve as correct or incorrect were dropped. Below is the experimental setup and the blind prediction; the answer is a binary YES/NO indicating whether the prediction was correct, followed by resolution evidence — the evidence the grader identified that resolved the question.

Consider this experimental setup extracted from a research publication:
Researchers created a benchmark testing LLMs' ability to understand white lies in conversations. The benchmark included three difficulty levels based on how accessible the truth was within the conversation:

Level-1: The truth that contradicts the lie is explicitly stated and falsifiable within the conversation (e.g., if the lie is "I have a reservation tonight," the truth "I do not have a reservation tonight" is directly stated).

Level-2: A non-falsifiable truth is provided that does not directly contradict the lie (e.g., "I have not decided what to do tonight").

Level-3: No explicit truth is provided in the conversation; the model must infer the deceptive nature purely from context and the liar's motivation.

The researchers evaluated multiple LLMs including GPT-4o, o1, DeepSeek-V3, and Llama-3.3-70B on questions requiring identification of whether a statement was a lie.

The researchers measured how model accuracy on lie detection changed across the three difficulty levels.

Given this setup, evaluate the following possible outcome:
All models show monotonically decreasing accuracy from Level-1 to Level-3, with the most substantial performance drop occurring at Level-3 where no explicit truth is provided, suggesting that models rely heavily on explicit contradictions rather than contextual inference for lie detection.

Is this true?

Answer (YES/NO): NO